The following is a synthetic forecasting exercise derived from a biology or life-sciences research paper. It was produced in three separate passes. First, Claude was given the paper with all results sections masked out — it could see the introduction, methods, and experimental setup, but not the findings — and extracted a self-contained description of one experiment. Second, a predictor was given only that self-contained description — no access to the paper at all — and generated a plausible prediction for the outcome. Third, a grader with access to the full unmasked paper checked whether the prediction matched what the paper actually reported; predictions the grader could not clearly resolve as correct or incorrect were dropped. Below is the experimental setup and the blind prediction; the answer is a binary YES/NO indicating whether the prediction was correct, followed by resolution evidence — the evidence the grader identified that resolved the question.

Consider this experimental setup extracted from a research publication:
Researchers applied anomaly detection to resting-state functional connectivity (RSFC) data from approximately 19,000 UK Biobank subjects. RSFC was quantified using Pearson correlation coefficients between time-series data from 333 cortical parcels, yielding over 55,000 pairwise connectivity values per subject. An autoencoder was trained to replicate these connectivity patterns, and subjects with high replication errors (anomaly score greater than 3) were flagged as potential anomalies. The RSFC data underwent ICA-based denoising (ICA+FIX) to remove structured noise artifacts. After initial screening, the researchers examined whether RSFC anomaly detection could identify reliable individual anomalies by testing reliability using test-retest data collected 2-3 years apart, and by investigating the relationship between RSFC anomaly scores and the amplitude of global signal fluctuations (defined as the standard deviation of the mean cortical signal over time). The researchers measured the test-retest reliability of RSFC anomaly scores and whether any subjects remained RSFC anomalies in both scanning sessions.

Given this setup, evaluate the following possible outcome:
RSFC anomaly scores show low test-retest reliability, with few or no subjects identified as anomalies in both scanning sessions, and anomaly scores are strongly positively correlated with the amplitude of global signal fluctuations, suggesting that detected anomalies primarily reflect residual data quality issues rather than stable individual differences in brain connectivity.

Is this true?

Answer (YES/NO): NO